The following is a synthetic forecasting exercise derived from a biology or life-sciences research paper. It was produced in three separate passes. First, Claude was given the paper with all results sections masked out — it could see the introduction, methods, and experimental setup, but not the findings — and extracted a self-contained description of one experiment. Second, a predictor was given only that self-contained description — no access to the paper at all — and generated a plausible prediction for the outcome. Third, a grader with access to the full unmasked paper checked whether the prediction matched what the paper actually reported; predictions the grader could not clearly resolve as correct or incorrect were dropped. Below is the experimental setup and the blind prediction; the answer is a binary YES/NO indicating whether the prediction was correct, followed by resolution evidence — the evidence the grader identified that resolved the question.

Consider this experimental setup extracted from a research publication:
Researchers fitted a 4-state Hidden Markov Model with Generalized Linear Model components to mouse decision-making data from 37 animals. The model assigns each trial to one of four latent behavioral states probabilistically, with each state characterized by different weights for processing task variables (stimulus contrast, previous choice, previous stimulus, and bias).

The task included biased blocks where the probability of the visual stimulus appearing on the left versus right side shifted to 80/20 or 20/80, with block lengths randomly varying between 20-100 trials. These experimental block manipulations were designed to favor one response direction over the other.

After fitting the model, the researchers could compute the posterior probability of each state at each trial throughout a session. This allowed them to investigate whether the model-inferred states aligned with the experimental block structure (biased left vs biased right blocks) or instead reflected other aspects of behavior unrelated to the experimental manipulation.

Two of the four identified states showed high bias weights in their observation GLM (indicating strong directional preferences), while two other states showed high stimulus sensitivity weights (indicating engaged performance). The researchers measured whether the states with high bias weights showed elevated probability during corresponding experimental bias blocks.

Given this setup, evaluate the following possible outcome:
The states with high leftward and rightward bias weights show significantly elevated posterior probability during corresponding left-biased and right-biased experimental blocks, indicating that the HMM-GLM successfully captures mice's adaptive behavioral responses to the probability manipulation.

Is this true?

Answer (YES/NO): YES